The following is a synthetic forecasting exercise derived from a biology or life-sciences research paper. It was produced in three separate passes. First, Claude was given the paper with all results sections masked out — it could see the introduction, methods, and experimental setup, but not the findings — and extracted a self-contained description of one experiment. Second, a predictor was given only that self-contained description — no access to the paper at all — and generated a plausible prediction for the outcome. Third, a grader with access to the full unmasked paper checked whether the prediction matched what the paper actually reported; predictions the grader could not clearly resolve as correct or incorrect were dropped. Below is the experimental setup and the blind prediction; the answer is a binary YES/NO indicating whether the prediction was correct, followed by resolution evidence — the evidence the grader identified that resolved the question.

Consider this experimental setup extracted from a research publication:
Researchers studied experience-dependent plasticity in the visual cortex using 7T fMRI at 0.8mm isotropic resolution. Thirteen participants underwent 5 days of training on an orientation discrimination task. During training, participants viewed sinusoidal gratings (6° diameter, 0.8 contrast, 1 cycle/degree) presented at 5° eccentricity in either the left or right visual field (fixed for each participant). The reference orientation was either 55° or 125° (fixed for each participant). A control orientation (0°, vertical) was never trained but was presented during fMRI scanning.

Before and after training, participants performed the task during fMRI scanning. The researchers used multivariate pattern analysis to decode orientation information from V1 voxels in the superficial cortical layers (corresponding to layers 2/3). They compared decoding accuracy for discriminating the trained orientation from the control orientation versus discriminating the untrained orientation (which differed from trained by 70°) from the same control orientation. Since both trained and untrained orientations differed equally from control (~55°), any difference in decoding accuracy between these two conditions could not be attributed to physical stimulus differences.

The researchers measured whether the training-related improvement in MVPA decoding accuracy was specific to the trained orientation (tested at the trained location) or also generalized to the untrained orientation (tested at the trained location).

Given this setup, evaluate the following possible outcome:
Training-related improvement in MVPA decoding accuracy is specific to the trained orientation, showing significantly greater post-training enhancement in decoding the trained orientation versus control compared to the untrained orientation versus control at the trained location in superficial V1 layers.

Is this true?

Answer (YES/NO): YES